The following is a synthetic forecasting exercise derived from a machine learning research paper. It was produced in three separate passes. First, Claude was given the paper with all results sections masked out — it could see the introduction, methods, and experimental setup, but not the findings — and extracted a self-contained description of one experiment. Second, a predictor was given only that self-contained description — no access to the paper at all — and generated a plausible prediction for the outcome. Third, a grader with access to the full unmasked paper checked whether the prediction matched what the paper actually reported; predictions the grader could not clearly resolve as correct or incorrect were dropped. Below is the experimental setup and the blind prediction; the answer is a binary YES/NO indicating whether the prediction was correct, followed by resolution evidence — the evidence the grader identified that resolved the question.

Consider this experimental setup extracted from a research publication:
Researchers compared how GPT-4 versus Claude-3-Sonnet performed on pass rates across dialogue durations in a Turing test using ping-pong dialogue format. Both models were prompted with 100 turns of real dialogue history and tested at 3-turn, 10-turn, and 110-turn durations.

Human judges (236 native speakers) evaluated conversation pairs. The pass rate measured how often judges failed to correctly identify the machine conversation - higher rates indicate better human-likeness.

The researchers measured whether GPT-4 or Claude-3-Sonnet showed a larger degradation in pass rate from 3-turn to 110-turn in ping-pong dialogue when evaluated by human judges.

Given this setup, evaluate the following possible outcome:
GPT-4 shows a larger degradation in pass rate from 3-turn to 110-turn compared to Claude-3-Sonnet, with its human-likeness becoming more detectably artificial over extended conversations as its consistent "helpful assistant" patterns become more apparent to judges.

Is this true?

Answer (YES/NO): NO